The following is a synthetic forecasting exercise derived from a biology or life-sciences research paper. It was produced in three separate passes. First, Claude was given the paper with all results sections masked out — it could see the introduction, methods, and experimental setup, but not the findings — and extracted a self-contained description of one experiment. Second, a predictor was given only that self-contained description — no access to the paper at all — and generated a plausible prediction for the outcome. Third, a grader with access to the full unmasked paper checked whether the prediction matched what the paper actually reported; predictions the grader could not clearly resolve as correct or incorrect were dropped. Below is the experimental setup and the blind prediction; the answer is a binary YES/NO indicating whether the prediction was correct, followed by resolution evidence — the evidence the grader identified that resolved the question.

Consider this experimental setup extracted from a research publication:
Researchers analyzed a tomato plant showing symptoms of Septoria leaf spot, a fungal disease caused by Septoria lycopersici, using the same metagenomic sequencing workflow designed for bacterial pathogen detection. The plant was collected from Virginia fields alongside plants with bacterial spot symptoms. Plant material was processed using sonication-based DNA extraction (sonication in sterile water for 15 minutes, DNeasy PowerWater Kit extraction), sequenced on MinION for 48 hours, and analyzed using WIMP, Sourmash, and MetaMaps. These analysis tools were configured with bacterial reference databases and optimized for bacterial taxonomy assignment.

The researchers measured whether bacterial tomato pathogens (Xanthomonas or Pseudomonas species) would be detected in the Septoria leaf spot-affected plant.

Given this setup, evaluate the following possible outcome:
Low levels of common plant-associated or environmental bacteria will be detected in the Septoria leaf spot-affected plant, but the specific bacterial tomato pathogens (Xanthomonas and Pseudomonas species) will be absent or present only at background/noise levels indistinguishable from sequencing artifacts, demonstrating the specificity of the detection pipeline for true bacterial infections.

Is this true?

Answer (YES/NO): NO